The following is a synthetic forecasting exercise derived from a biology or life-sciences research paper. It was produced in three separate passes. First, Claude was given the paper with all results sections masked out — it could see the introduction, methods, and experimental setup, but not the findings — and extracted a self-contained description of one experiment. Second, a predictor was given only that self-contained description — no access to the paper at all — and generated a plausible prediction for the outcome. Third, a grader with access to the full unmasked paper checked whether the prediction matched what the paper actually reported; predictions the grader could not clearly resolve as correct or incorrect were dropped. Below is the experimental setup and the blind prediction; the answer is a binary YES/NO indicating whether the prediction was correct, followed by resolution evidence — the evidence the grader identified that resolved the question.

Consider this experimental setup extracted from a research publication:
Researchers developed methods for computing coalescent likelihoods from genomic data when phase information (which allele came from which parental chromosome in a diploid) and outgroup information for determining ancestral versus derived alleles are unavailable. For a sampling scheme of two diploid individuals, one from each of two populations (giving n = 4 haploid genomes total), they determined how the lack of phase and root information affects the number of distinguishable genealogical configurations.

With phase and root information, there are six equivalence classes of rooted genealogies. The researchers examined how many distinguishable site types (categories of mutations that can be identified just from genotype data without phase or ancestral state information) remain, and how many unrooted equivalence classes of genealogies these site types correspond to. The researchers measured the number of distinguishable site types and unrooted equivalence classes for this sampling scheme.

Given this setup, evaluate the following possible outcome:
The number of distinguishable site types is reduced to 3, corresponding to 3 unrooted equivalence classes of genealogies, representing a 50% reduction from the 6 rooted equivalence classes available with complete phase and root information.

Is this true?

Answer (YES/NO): NO